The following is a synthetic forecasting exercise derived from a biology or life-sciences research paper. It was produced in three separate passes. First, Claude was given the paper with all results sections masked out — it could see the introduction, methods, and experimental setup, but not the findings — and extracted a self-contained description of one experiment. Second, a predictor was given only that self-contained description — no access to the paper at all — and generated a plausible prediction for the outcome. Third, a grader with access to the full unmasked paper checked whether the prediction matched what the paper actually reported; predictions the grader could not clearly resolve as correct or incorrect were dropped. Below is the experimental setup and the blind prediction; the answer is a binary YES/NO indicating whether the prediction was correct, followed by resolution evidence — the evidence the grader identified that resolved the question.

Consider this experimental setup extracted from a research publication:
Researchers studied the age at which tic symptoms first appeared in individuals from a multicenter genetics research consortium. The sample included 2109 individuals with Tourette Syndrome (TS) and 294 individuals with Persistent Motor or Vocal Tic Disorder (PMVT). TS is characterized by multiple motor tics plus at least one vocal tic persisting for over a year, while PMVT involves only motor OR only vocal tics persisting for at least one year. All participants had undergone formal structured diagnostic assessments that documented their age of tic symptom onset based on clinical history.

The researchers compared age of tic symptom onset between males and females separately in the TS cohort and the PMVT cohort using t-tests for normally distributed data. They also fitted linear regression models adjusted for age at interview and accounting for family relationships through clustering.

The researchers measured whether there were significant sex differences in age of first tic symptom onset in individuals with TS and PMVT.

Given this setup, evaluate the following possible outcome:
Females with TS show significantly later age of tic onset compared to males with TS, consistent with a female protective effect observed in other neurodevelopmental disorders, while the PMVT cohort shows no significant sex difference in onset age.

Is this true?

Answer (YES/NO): NO